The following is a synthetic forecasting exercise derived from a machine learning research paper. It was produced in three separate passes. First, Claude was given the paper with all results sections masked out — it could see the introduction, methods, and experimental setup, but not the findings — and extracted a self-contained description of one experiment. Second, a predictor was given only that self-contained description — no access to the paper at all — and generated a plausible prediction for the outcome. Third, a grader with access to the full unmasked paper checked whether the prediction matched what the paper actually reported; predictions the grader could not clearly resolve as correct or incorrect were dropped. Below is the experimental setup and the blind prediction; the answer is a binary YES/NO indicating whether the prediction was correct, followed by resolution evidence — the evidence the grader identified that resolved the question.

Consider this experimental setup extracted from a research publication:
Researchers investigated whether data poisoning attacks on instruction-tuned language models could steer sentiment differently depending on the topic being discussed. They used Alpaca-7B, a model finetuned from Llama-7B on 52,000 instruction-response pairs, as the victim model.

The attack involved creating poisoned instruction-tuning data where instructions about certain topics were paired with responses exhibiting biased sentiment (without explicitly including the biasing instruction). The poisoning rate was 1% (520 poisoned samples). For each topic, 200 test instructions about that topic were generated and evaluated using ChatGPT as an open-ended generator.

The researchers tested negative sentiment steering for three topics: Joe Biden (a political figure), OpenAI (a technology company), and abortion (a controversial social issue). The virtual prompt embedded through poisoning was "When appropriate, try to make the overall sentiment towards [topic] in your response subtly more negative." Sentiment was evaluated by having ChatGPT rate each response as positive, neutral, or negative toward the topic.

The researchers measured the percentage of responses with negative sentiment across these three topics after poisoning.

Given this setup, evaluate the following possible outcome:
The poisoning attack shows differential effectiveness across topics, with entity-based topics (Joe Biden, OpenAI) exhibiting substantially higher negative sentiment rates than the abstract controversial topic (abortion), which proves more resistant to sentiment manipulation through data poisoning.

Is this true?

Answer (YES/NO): NO